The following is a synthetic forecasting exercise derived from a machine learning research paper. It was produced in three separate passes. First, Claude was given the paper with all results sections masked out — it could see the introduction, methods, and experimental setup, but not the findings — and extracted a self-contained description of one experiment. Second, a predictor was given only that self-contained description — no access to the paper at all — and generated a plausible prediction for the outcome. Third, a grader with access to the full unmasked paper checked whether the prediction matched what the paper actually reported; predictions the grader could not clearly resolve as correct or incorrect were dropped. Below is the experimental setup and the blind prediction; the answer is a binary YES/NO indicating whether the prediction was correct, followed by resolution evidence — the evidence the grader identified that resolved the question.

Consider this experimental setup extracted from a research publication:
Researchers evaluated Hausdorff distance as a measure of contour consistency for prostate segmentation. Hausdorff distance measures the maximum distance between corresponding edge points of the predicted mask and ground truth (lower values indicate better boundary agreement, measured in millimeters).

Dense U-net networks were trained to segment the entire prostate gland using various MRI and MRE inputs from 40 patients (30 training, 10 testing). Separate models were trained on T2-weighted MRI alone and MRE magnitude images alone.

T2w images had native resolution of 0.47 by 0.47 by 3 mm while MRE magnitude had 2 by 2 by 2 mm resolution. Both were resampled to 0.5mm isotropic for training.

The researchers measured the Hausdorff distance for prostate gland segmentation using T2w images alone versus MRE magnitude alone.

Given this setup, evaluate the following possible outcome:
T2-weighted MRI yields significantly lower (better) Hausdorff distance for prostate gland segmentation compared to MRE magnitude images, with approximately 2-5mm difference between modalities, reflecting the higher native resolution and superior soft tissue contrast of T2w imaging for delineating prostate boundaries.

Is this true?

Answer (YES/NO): NO